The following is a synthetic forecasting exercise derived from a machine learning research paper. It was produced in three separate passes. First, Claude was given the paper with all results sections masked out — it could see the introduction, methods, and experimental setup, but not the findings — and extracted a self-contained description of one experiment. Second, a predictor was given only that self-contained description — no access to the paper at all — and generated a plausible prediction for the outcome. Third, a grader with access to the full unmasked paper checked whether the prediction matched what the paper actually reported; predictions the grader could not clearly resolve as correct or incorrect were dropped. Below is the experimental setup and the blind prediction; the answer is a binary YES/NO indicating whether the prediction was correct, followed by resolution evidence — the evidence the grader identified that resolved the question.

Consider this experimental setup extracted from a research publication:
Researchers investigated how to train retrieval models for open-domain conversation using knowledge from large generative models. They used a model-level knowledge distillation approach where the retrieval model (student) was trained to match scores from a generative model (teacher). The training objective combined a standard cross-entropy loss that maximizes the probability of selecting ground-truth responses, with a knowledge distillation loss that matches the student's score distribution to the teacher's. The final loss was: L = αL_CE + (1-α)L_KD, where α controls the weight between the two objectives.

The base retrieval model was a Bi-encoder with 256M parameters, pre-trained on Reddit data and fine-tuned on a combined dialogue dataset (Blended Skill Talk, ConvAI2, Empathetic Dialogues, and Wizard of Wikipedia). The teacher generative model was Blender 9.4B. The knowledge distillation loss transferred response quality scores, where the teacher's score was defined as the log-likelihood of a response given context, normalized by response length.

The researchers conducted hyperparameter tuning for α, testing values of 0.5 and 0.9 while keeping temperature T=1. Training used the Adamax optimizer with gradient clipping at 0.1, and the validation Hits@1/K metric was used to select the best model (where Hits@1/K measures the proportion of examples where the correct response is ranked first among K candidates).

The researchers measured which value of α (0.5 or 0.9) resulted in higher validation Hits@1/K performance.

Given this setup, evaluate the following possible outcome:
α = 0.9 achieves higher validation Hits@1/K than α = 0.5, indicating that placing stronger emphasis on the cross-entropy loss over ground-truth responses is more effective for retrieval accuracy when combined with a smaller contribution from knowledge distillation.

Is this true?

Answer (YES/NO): YES